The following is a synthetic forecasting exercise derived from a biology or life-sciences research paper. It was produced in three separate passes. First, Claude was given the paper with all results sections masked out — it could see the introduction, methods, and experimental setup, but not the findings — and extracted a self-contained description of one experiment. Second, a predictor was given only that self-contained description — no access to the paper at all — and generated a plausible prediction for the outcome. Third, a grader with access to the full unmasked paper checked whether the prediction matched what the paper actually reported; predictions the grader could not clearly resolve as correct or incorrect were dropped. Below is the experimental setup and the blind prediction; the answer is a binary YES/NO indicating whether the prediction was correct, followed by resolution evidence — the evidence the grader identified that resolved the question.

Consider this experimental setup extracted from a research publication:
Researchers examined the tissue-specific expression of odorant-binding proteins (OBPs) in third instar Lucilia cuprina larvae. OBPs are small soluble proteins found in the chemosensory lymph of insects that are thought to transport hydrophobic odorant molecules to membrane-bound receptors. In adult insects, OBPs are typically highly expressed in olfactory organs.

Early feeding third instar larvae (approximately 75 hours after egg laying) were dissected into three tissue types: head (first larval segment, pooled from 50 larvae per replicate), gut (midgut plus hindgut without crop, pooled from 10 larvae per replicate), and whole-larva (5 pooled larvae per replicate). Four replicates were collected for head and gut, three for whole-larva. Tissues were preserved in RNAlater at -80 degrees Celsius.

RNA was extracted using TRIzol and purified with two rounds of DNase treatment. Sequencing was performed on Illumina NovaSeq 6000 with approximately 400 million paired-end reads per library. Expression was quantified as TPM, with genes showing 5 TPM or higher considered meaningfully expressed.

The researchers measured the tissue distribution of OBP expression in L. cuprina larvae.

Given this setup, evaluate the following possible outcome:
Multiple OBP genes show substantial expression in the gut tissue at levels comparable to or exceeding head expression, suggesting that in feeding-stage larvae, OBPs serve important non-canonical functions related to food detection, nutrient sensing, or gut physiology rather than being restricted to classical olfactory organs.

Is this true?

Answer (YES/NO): NO